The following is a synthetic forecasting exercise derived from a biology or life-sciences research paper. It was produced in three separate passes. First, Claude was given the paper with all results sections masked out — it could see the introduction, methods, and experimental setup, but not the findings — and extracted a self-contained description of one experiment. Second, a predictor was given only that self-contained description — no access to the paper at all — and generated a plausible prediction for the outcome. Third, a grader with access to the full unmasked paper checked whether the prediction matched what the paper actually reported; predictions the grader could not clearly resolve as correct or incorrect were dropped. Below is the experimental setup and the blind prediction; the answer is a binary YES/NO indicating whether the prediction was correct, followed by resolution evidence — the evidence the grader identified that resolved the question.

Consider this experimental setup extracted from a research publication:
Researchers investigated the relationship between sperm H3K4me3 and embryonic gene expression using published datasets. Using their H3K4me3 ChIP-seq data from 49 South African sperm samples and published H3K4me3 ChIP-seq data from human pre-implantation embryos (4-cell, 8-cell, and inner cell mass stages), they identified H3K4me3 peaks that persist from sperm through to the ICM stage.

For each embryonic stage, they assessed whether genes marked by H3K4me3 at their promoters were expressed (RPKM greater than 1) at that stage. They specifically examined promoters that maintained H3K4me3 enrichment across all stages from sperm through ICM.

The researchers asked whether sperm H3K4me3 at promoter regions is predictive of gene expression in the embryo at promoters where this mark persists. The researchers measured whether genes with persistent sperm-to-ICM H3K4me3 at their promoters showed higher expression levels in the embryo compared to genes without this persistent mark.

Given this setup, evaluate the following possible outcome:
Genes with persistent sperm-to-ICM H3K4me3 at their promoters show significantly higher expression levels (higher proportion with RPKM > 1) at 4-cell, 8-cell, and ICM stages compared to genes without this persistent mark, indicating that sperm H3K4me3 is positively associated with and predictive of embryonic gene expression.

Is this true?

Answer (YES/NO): YES